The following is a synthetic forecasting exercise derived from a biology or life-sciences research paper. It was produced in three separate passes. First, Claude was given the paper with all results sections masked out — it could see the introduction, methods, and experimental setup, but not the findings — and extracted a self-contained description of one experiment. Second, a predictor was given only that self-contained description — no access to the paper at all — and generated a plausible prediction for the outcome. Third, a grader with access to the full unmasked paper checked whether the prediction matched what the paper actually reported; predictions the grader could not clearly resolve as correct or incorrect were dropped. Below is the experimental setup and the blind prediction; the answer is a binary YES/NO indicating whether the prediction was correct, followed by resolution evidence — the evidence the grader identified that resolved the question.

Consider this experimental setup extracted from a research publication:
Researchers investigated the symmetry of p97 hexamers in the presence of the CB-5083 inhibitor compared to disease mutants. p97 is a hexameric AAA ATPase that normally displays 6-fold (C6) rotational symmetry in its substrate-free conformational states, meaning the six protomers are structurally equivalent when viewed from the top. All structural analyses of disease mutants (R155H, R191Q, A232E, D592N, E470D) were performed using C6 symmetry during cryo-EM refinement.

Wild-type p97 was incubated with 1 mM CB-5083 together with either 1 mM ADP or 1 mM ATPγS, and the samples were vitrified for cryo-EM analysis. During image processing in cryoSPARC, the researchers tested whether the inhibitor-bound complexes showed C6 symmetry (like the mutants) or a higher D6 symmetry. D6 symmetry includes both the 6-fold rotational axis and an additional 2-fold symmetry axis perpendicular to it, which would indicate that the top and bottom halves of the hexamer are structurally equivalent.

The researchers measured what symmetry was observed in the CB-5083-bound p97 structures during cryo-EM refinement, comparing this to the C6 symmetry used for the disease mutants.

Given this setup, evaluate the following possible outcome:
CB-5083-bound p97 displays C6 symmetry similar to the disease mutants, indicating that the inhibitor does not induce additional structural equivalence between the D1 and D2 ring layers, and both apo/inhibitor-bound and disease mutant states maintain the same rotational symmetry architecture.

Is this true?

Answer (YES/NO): NO